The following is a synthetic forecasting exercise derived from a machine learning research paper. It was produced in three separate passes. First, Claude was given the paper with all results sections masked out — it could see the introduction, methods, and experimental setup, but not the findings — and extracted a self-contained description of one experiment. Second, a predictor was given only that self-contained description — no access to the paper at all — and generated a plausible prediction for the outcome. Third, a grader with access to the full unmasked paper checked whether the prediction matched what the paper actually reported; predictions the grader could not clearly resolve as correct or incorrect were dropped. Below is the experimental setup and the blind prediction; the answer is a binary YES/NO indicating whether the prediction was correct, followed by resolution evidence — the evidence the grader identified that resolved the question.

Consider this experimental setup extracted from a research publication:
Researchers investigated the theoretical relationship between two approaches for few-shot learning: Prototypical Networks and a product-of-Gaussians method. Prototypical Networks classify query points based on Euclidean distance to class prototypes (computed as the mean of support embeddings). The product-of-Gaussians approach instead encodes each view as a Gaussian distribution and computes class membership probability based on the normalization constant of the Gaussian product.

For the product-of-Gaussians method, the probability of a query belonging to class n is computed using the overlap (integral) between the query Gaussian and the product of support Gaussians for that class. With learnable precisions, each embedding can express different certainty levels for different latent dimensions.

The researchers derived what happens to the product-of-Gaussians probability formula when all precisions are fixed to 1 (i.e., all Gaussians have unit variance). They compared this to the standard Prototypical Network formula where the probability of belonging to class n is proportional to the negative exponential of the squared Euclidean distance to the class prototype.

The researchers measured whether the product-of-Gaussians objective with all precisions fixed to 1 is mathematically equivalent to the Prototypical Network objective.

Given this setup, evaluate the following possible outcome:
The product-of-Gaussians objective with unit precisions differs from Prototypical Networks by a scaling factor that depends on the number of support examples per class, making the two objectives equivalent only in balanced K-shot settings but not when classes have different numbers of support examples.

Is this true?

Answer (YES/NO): YES